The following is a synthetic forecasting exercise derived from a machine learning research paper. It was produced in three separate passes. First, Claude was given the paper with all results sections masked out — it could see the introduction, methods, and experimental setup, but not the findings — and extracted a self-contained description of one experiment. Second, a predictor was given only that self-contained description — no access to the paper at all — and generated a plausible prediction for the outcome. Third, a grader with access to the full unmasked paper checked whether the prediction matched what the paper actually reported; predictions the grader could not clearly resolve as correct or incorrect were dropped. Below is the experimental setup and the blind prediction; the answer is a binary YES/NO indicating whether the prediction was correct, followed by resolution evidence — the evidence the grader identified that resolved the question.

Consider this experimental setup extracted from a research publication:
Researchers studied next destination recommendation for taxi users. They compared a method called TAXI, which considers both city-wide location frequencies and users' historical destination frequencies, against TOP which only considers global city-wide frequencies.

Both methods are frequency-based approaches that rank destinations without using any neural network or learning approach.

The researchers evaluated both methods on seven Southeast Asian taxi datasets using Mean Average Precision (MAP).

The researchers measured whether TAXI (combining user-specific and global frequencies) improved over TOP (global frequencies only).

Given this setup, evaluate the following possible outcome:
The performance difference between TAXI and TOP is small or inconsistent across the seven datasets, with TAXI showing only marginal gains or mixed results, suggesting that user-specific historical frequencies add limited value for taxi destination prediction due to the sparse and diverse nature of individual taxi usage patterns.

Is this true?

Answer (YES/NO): NO